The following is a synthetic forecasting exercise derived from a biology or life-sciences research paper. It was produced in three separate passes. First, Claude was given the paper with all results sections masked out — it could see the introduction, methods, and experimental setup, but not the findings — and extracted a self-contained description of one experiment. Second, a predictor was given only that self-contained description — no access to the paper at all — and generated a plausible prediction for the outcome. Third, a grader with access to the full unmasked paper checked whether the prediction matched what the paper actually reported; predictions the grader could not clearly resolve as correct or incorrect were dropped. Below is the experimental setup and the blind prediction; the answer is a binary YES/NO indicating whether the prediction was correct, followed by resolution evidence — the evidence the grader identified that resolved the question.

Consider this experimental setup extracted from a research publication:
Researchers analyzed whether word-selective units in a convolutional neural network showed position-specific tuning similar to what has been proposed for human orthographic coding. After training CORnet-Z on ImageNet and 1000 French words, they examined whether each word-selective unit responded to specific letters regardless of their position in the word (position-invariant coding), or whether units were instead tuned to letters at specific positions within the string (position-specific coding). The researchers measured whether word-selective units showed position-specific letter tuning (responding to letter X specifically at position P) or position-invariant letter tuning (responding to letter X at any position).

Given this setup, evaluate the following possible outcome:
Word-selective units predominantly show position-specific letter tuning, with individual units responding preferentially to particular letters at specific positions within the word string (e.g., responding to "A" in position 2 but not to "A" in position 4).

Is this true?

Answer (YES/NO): NO